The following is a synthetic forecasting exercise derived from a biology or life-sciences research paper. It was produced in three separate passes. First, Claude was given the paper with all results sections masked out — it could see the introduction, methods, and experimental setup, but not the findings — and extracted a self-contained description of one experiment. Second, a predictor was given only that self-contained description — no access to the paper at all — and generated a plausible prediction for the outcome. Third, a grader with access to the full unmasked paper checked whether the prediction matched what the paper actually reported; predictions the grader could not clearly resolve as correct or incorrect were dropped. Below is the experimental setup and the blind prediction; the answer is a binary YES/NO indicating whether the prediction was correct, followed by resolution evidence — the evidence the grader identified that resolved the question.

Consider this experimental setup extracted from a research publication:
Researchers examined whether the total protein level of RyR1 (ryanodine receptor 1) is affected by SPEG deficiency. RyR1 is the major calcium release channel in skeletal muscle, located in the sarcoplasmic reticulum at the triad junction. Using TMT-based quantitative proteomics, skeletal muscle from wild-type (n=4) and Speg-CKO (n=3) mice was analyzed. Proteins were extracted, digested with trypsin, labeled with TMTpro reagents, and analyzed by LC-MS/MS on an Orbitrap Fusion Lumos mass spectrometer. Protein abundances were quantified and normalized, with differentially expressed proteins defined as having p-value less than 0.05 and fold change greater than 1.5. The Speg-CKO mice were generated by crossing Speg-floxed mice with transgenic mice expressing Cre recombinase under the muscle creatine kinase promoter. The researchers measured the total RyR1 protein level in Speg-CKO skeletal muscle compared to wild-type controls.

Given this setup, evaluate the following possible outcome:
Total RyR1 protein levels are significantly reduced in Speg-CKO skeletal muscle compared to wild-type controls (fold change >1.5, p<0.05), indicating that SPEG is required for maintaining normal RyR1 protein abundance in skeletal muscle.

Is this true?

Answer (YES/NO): NO